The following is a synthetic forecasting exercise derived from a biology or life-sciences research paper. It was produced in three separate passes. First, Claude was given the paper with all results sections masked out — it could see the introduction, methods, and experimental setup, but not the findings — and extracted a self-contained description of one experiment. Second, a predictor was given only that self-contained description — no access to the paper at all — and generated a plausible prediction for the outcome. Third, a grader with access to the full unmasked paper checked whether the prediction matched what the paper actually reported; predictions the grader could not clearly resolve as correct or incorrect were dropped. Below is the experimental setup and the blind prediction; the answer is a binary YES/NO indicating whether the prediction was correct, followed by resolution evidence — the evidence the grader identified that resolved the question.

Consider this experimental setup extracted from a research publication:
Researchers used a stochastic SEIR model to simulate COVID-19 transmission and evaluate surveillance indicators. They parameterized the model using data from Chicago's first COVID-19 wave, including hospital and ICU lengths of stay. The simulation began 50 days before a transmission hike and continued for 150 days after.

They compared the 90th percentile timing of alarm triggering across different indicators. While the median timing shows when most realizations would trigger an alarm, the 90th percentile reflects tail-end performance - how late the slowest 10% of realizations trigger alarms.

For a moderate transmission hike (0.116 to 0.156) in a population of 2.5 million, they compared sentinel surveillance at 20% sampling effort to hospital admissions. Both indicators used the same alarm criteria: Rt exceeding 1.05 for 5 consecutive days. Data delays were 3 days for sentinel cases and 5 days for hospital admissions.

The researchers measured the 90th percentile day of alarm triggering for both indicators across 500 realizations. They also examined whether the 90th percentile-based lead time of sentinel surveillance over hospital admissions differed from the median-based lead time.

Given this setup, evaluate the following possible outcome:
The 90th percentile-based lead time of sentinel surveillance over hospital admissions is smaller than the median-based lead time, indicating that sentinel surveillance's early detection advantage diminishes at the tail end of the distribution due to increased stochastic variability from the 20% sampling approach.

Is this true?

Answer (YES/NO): NO